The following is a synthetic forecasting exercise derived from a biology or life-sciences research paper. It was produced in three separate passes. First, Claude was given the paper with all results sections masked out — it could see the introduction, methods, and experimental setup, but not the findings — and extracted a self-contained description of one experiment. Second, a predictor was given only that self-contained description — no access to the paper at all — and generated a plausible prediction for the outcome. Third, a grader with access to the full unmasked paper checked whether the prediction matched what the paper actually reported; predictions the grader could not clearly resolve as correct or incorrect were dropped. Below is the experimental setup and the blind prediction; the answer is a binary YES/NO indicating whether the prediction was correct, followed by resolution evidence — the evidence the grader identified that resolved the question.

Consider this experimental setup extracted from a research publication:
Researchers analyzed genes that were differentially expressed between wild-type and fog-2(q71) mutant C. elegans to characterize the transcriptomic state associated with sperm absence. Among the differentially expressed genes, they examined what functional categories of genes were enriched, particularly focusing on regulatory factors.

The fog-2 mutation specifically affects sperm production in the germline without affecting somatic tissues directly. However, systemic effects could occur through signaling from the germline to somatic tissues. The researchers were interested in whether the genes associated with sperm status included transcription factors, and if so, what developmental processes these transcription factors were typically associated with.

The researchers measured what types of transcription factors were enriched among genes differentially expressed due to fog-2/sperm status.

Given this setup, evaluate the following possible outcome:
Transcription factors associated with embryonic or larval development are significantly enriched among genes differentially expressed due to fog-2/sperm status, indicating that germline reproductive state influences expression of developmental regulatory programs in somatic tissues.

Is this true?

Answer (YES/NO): YES